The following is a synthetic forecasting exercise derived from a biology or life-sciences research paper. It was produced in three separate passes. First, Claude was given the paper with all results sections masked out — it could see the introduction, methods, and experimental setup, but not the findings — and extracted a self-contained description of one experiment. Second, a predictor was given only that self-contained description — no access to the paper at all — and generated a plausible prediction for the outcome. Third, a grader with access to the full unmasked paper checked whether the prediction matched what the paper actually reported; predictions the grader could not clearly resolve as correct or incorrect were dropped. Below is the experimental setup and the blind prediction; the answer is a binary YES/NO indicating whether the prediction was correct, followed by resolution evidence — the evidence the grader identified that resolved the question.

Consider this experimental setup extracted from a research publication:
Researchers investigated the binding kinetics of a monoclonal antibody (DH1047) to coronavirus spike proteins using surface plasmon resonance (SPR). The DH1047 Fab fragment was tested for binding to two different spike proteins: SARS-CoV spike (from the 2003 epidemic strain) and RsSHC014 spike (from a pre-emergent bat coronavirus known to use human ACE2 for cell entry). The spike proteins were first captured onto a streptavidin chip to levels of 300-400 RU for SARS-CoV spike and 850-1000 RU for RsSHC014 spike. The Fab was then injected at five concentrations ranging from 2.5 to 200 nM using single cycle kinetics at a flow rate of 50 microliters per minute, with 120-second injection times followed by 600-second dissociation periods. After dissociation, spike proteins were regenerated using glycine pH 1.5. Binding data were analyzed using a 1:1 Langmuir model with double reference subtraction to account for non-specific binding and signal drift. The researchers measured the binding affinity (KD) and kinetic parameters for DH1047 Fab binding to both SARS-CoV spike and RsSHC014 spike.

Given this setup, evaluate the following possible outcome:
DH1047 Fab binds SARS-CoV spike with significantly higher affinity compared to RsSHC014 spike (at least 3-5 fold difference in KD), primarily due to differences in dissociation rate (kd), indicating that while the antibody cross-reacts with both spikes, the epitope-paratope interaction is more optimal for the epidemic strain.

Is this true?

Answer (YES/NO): NO